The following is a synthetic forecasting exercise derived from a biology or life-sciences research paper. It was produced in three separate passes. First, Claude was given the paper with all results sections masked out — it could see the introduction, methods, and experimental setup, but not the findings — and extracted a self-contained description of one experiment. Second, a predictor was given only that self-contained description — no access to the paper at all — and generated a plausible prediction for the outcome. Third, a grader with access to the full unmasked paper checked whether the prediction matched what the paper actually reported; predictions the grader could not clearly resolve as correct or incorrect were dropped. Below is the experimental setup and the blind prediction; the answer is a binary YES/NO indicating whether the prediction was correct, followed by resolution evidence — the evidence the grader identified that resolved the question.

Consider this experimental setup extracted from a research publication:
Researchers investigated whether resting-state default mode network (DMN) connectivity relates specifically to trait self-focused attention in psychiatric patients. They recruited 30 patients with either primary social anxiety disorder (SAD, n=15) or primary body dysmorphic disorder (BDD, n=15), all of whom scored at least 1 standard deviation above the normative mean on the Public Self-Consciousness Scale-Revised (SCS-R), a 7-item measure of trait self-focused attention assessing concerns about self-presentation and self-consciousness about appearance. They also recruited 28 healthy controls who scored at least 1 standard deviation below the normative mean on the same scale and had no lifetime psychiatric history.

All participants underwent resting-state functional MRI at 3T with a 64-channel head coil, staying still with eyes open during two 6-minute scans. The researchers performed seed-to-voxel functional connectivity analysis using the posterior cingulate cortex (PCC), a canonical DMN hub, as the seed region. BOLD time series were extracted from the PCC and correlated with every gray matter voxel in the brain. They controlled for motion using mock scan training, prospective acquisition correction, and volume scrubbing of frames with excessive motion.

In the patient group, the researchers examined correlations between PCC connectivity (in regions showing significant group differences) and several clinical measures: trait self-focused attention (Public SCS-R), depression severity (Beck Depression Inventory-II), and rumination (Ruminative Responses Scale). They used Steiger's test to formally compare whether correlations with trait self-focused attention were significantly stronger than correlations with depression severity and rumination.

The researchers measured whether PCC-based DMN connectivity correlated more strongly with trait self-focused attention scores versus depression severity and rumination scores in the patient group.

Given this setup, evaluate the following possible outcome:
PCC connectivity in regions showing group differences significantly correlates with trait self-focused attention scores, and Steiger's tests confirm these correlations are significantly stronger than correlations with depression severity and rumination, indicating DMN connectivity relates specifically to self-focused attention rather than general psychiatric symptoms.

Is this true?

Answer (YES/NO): NO